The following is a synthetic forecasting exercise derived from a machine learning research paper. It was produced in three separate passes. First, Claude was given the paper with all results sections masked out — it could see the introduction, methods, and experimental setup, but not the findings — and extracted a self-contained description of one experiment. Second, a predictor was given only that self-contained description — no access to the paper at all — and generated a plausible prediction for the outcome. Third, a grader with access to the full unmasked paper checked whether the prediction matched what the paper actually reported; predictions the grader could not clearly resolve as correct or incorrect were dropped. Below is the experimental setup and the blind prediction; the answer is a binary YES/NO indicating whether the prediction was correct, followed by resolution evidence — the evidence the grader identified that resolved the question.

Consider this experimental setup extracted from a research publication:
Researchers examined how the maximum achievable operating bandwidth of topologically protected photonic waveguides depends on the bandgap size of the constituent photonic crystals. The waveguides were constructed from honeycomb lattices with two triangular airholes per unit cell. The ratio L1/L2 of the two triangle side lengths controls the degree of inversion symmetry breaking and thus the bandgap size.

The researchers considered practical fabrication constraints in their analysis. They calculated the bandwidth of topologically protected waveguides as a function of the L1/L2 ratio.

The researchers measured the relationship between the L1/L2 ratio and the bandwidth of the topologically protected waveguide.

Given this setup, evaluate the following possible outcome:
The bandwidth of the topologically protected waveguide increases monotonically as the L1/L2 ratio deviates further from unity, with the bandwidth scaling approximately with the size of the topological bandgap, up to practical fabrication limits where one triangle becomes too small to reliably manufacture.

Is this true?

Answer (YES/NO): YES